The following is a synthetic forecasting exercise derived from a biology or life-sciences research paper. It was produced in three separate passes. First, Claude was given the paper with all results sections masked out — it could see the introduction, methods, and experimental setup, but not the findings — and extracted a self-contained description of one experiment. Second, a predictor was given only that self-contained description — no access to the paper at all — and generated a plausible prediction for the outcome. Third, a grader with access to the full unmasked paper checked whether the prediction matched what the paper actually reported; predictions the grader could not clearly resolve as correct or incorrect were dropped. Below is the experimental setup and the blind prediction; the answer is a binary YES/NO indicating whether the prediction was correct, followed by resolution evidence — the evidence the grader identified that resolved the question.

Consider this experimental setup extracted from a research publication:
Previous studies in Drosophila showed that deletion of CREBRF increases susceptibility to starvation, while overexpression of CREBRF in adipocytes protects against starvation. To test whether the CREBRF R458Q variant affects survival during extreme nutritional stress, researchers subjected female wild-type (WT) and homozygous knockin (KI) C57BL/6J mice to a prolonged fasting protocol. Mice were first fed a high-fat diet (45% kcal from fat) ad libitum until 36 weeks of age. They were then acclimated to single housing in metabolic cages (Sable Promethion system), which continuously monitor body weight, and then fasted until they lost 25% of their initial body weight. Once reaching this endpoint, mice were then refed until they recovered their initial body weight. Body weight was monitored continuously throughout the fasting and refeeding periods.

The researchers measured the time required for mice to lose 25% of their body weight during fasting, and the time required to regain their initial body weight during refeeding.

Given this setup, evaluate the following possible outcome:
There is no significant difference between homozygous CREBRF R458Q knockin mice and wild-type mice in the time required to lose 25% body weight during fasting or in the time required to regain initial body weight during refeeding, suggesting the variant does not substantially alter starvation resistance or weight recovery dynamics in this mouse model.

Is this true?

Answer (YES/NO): YES